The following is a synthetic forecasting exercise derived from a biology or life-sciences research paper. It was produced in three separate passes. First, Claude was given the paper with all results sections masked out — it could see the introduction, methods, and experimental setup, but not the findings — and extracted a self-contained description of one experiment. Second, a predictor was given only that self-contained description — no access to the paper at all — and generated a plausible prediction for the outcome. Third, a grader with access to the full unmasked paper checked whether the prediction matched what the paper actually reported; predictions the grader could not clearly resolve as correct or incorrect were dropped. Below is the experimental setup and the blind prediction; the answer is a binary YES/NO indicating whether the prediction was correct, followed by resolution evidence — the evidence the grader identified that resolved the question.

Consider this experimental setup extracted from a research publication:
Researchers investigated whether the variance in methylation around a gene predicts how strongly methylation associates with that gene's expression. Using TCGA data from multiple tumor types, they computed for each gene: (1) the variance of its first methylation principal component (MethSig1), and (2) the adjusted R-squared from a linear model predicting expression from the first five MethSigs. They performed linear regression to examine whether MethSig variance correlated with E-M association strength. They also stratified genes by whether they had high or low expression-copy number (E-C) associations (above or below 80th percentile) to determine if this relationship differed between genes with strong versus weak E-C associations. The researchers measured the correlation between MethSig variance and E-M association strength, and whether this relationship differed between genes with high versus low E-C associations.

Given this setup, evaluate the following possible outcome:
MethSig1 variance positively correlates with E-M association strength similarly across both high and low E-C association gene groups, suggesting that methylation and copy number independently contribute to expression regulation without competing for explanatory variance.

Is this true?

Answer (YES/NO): NO